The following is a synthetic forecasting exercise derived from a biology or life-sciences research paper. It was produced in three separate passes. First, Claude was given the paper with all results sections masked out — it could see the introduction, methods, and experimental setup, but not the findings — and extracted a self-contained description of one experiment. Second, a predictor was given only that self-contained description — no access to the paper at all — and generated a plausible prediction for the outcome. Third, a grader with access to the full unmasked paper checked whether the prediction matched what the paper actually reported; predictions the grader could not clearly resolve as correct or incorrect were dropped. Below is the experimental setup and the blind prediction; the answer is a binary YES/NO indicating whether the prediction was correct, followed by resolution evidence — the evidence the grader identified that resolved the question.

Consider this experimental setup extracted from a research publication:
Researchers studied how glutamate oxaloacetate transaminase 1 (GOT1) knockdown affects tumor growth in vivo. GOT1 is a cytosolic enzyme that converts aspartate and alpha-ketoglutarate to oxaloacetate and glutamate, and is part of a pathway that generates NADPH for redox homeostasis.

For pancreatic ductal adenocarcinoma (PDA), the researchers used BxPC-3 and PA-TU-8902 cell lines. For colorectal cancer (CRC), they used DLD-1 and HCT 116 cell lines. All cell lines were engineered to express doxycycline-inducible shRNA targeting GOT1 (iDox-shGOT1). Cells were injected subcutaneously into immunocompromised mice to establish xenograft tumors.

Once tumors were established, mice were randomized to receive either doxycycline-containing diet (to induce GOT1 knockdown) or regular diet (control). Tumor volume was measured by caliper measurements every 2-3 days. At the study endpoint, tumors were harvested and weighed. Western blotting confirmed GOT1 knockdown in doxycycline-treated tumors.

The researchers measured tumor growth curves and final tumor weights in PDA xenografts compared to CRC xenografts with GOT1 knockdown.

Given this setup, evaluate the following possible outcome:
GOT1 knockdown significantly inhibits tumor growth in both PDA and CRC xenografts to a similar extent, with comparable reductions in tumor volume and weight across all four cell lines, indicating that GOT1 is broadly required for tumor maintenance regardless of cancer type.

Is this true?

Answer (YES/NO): NO